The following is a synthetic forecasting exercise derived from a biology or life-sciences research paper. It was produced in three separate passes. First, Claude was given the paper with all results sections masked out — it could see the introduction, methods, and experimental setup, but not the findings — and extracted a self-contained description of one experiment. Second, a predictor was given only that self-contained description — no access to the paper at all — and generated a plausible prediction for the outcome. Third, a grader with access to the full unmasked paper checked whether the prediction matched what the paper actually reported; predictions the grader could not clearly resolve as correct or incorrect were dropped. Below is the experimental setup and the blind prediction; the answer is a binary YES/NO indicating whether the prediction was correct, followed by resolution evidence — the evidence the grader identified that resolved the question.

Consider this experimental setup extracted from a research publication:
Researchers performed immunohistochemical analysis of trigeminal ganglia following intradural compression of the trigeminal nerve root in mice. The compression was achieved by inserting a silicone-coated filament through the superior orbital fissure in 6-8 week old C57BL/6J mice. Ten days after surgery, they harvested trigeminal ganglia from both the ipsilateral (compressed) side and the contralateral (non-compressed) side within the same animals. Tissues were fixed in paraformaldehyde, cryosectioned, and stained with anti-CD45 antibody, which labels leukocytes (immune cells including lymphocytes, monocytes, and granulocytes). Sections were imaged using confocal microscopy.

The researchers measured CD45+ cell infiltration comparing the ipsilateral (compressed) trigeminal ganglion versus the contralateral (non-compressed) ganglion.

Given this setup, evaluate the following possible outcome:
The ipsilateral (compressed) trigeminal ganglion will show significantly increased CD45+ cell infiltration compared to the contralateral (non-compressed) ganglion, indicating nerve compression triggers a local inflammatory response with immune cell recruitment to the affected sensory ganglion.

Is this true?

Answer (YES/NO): YES